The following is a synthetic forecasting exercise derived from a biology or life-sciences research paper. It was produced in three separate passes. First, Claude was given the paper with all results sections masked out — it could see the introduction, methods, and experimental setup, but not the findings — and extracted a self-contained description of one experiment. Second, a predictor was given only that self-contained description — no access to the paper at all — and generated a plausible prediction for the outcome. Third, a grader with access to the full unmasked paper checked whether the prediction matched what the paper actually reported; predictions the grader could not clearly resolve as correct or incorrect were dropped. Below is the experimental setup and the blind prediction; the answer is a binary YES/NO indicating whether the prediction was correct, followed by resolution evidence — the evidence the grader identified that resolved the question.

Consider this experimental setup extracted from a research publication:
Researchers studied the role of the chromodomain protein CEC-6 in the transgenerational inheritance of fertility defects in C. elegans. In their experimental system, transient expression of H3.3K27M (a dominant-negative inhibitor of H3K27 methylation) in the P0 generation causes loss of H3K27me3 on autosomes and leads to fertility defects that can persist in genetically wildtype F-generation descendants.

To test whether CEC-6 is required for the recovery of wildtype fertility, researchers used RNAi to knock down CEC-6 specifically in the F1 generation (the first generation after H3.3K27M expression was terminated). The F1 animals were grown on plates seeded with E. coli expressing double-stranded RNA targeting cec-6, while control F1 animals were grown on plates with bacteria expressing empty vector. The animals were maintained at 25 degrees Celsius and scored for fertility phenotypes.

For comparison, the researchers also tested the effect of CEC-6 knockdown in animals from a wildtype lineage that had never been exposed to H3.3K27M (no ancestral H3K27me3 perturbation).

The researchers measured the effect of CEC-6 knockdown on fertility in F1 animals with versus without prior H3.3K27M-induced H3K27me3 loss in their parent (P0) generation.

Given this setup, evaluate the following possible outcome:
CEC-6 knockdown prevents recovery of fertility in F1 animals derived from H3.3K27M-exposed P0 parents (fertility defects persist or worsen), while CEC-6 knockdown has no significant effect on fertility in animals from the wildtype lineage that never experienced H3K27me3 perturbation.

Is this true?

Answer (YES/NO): YES